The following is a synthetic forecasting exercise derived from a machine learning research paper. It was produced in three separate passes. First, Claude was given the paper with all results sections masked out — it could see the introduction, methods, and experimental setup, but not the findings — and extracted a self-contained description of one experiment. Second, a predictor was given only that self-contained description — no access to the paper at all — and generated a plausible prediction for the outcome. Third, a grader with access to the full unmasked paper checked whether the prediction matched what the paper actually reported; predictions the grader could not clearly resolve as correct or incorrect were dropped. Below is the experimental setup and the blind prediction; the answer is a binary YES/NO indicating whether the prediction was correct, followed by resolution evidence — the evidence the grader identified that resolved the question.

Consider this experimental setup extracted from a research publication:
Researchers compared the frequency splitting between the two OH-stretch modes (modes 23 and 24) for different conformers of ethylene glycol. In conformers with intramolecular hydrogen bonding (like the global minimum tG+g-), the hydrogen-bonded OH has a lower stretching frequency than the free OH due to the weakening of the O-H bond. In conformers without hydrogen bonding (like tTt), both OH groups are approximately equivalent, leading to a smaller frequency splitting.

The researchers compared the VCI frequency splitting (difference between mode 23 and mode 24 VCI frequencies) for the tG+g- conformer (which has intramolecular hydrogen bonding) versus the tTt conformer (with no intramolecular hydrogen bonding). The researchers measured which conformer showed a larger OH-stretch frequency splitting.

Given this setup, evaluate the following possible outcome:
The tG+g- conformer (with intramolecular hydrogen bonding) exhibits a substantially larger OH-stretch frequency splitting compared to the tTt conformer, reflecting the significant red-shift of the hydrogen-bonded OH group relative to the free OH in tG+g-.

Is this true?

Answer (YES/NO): YES